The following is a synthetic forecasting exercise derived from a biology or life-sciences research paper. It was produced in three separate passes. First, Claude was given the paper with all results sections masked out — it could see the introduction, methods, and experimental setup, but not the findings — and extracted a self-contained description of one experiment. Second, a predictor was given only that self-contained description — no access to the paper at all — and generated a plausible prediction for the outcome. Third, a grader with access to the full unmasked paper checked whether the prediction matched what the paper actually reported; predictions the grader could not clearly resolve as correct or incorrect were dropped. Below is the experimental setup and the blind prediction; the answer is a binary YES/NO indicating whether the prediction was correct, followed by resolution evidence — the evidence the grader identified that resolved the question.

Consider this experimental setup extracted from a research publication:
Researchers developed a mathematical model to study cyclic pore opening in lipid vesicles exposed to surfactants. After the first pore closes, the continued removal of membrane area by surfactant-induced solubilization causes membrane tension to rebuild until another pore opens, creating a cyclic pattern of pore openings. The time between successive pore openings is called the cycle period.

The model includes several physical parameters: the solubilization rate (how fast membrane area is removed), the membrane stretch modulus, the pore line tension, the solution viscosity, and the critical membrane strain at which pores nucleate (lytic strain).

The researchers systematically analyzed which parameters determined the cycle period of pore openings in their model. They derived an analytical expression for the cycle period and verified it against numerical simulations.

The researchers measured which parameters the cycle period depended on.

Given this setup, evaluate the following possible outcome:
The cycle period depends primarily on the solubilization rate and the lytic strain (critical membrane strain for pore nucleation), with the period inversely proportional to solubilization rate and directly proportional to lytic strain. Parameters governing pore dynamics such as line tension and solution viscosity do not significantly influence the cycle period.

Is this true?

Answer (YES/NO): YES